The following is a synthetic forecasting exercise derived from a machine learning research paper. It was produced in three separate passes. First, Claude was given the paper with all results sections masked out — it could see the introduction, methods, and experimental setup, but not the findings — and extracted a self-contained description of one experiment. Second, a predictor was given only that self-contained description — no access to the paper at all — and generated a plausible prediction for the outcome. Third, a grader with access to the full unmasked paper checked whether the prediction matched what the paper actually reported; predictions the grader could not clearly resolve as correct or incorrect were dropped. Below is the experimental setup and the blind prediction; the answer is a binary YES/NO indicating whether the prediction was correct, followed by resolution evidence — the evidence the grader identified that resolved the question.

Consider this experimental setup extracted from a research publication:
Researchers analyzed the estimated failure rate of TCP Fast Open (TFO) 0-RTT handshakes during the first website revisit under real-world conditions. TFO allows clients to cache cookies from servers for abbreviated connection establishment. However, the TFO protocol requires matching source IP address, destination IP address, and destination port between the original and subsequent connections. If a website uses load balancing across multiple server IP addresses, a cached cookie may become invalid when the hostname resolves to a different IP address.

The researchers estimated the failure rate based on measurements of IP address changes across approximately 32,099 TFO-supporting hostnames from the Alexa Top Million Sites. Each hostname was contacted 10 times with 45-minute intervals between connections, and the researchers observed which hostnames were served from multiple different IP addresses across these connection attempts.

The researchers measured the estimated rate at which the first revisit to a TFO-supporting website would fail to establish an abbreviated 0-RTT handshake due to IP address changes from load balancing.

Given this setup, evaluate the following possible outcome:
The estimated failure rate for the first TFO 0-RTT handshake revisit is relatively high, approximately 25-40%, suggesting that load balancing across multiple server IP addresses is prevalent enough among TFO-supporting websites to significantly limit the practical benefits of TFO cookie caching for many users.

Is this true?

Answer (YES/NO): YES